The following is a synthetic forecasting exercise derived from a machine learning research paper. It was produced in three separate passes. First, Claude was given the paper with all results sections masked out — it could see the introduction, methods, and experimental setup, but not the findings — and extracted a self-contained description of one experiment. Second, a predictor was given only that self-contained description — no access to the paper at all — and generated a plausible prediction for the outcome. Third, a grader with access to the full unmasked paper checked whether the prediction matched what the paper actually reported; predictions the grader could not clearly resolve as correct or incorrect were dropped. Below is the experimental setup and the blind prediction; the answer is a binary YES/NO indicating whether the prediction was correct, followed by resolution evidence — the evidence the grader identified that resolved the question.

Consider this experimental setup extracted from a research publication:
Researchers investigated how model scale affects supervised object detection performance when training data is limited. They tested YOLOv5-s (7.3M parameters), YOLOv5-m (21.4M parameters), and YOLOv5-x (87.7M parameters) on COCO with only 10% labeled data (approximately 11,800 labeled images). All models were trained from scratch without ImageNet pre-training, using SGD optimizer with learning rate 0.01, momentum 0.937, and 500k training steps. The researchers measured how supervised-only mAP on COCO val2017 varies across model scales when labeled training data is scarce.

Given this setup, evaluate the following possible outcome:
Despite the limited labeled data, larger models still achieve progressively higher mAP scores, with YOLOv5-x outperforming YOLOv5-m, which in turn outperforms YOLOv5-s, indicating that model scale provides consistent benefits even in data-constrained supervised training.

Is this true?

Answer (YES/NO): YES